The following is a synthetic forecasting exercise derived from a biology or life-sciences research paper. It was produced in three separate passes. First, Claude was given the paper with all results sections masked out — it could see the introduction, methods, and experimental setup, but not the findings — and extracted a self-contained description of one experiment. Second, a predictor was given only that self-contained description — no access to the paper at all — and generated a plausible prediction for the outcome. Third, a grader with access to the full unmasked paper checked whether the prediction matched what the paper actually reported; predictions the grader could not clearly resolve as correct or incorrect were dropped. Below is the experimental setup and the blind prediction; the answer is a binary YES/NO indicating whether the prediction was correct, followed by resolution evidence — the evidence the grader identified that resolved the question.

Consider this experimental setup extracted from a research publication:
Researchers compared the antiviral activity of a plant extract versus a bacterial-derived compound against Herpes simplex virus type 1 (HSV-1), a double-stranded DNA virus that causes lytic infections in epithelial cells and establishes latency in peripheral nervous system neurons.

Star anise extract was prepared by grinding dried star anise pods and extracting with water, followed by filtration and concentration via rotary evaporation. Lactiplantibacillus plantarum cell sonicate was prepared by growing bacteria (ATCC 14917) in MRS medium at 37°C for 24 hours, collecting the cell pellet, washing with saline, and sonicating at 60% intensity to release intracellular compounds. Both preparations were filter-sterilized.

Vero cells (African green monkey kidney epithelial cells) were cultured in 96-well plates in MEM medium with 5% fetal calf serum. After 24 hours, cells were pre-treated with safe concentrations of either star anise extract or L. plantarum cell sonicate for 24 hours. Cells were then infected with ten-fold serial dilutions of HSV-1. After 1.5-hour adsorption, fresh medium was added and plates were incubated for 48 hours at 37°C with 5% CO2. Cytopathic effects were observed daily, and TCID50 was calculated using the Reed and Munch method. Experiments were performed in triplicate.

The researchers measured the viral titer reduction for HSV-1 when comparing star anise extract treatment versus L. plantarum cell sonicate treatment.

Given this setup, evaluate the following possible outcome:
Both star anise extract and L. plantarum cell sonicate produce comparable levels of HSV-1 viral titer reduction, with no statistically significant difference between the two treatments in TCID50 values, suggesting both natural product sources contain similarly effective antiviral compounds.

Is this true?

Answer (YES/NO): NO